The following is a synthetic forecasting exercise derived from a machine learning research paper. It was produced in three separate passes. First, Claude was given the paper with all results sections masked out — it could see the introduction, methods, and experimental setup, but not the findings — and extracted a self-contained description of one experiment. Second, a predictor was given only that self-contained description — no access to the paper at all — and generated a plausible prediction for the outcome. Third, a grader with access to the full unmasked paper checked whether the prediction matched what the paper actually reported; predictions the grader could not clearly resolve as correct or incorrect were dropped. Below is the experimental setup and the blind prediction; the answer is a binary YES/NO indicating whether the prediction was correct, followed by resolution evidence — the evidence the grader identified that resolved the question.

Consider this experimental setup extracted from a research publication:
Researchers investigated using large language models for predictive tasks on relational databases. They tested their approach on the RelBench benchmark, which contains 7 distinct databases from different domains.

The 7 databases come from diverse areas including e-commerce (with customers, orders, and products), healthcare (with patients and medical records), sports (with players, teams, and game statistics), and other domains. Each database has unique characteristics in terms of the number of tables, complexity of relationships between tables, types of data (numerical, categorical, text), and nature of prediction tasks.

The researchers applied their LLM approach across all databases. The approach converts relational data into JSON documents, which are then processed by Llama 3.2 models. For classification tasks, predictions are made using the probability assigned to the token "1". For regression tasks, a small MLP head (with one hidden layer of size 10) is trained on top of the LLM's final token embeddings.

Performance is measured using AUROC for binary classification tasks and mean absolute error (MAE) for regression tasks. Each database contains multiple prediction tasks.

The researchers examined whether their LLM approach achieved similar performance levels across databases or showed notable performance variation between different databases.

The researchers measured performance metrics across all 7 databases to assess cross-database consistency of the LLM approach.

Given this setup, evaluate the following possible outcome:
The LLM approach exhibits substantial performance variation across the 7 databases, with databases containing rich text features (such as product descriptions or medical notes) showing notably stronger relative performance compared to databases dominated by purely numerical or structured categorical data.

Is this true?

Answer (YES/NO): NO